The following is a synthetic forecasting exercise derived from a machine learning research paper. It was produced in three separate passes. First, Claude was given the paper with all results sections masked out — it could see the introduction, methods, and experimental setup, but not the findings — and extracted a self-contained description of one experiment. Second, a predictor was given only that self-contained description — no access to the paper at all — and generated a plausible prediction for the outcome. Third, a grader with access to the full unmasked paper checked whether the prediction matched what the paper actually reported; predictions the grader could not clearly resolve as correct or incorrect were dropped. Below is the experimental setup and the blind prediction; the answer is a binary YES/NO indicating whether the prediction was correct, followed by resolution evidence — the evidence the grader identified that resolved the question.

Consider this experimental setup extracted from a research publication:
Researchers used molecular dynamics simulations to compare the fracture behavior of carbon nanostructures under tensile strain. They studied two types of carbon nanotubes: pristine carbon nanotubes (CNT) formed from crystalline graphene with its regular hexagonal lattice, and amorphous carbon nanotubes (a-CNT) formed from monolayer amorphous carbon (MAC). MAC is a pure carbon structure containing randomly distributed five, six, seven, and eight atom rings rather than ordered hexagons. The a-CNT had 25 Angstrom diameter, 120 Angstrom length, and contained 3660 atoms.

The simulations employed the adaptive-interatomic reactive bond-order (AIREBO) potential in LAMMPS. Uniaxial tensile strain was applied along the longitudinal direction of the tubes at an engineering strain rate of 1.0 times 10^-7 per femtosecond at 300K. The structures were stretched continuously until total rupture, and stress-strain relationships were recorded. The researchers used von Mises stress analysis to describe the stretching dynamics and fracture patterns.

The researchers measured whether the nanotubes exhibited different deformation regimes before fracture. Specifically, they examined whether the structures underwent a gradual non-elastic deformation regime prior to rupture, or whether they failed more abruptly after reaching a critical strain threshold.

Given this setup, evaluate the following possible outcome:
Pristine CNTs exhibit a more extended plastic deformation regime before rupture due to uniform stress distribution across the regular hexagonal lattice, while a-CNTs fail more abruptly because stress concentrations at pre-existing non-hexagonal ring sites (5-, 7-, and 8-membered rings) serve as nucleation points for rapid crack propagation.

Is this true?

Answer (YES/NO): NO